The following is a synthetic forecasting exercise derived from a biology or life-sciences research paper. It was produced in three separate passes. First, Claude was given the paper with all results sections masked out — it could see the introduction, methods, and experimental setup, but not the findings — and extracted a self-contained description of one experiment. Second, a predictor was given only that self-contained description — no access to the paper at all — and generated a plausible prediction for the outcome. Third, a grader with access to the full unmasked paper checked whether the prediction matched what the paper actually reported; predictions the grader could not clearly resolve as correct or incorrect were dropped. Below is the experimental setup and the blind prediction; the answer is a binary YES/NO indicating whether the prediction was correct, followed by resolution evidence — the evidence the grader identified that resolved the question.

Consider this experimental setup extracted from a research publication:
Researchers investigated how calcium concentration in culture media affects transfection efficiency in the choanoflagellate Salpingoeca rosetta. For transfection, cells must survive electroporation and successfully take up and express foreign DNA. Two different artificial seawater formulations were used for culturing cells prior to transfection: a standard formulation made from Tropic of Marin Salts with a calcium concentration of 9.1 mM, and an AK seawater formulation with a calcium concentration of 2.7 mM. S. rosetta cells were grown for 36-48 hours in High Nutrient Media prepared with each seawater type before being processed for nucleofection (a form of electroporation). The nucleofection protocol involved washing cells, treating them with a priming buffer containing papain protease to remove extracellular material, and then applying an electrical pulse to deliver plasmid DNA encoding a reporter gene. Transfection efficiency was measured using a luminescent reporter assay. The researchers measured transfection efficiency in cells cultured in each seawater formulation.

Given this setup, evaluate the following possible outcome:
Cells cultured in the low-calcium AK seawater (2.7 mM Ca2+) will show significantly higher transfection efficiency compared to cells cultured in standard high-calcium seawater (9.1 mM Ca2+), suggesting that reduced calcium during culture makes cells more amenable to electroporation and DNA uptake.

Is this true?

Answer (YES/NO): YES